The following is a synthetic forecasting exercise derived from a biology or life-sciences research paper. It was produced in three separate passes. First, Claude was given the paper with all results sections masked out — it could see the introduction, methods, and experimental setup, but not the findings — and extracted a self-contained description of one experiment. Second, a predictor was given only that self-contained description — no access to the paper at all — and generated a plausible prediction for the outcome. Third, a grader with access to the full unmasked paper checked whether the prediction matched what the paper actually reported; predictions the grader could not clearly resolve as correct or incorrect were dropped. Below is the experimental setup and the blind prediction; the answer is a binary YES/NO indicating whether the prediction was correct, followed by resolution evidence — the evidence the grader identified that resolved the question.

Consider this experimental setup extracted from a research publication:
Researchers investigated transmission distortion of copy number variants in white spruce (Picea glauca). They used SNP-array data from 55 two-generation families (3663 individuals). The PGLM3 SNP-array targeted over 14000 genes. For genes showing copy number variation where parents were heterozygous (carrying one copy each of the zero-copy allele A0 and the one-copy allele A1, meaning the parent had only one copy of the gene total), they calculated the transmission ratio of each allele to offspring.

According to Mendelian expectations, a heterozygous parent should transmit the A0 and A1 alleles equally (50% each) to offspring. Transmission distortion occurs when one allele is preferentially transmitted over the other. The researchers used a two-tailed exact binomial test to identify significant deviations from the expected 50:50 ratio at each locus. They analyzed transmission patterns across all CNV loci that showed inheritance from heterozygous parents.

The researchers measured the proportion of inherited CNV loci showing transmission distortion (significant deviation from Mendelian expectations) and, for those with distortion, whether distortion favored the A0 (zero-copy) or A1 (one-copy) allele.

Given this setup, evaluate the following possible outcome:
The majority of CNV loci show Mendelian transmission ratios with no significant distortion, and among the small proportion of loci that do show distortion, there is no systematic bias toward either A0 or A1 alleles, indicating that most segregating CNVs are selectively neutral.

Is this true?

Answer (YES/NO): NO